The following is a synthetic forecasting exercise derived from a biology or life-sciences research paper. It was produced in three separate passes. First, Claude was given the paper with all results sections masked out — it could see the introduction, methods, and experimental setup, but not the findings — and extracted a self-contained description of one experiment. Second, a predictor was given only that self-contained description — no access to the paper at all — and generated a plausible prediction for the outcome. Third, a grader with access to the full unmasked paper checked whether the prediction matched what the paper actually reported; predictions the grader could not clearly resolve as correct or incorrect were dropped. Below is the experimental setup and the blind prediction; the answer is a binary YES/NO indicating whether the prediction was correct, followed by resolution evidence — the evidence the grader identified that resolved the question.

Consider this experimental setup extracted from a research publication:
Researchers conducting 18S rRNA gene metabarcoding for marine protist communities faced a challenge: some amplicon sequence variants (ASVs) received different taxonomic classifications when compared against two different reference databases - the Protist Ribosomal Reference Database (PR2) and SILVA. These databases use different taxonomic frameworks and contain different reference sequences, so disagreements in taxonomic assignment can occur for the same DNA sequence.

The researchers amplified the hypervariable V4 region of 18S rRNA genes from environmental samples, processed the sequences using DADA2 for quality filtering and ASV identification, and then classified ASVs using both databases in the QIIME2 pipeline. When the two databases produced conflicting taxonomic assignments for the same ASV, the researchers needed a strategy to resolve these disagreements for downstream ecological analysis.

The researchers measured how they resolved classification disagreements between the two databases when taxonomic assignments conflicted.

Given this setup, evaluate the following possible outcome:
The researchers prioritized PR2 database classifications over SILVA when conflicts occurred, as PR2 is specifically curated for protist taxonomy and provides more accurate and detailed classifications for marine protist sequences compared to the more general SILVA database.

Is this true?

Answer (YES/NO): NO